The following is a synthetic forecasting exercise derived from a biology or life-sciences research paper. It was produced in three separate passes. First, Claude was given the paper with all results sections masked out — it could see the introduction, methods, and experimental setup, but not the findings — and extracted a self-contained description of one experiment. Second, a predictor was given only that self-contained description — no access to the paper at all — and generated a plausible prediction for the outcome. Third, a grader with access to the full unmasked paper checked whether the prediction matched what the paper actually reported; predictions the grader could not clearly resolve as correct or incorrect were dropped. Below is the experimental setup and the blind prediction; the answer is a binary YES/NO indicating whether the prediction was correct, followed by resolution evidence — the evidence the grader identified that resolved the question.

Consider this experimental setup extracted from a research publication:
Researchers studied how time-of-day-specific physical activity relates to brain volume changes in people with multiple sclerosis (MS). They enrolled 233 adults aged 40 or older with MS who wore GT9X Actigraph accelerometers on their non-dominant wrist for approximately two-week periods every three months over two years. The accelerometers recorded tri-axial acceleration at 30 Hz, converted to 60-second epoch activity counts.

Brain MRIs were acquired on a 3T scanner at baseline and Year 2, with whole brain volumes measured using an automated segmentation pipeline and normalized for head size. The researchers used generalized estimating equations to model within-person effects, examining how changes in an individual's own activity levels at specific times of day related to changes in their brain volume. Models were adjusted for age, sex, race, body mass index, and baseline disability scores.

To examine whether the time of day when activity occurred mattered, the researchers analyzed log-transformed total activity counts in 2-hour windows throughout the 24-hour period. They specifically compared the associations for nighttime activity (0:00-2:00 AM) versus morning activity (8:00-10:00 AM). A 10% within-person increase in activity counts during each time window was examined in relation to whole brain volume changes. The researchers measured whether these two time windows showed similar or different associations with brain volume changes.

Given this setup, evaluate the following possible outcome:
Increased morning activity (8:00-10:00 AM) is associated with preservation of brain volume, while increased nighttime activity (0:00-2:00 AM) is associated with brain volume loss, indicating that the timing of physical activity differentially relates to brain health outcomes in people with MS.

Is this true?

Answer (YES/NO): YES